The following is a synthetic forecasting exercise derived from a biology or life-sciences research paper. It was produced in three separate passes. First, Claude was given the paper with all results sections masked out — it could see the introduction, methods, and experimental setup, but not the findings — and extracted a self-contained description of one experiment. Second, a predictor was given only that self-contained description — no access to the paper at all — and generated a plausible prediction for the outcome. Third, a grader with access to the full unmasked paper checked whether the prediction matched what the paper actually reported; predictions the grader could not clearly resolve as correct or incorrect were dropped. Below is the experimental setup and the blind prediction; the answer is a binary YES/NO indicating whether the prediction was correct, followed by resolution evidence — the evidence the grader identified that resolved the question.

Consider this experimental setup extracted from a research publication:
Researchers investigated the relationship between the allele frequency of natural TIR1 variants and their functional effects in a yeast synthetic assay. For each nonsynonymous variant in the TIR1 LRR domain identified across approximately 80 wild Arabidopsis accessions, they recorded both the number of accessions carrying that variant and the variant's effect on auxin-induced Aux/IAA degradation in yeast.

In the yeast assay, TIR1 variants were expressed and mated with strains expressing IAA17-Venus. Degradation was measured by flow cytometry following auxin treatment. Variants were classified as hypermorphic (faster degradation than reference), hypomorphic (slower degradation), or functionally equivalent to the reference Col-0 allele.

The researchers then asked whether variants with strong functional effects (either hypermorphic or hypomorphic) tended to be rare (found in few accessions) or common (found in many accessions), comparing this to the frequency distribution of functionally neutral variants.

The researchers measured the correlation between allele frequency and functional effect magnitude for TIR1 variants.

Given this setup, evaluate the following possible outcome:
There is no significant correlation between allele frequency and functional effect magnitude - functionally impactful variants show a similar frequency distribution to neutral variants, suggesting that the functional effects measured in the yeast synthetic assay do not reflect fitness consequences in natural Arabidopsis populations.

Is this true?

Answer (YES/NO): NO